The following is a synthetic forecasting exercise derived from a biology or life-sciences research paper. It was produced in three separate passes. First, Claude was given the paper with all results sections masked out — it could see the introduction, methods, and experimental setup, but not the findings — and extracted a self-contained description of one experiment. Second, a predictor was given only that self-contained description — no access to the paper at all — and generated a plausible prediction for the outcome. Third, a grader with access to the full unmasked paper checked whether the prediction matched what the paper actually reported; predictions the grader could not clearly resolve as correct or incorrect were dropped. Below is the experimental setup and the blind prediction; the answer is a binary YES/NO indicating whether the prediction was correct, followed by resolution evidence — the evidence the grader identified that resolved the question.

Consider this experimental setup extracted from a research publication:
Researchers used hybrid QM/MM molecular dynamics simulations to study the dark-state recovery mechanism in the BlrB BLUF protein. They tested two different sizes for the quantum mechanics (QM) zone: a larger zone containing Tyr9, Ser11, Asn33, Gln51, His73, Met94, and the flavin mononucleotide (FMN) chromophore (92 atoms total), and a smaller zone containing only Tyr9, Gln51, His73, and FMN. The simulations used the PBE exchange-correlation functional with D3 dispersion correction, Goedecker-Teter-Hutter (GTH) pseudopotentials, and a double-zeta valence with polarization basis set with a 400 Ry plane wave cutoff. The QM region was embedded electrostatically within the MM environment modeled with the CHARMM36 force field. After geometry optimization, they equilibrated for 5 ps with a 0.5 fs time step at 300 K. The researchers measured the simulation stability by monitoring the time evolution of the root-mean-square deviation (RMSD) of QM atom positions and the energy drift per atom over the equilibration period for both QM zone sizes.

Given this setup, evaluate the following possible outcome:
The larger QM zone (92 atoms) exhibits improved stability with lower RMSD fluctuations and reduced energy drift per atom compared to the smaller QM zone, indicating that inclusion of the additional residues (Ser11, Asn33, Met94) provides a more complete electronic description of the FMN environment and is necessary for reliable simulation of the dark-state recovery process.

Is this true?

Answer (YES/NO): YES